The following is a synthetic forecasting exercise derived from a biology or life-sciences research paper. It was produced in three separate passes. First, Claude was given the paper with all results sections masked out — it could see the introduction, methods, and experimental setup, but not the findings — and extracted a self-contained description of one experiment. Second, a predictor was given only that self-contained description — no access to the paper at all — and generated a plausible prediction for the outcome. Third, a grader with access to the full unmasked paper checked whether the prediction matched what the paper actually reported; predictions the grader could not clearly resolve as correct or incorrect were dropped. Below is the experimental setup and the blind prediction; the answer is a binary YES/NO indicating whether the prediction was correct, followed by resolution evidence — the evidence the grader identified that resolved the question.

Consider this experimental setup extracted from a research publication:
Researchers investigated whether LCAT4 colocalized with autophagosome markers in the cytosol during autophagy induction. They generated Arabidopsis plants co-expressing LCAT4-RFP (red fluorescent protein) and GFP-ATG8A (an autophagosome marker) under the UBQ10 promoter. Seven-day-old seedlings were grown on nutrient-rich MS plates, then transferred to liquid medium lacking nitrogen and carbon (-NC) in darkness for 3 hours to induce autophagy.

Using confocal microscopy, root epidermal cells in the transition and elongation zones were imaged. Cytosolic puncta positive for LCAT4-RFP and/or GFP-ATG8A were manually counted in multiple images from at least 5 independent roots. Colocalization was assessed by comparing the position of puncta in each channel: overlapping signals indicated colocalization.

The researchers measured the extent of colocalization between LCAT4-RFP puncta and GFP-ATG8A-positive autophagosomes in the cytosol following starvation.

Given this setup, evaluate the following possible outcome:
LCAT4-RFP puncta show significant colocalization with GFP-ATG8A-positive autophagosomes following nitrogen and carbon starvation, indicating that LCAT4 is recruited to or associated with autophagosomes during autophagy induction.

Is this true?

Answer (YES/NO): YES